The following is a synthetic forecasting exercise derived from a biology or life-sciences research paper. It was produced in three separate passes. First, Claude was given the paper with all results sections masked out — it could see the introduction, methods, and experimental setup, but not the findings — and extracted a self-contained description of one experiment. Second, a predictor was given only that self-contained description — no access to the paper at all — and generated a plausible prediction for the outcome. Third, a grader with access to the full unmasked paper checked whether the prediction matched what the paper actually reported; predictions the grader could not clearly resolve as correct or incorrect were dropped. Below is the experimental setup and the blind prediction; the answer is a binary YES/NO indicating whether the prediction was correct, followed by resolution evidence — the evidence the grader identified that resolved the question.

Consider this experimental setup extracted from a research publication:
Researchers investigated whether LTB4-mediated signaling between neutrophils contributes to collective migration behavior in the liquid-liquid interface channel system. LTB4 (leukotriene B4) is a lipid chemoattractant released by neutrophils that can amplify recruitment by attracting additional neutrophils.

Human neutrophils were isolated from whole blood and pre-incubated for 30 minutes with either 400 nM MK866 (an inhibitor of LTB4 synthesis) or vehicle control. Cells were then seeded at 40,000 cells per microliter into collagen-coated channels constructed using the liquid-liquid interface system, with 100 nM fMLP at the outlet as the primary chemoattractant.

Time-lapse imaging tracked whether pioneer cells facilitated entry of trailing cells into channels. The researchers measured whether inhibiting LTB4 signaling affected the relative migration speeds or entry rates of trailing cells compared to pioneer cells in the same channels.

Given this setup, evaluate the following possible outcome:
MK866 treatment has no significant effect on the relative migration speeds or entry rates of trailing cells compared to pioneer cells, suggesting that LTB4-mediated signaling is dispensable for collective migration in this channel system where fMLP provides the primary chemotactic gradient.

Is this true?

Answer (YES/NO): YES